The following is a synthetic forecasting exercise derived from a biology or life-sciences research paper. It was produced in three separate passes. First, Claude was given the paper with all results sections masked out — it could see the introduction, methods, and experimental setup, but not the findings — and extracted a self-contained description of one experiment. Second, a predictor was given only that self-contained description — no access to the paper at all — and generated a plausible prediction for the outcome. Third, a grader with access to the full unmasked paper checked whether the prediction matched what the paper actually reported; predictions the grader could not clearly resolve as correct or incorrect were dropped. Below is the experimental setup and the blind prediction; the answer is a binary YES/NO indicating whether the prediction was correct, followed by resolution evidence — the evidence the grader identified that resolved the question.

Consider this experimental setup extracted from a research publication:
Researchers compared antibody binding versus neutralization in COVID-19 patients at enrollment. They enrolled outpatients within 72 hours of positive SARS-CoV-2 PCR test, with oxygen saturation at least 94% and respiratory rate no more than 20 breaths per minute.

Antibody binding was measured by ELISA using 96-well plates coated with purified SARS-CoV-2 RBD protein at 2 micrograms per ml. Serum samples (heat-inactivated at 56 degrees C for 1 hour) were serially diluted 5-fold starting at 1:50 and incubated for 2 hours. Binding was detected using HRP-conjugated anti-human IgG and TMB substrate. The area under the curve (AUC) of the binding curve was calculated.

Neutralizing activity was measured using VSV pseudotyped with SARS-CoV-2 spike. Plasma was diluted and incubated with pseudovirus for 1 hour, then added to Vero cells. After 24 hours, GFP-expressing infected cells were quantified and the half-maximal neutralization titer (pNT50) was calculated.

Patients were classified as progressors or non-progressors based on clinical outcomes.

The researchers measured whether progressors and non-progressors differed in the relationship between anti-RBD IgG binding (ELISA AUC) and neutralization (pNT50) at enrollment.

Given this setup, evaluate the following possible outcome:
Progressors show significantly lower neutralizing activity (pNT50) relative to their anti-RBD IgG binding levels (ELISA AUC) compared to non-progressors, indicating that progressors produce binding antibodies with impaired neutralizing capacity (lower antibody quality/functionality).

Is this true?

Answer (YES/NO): YES